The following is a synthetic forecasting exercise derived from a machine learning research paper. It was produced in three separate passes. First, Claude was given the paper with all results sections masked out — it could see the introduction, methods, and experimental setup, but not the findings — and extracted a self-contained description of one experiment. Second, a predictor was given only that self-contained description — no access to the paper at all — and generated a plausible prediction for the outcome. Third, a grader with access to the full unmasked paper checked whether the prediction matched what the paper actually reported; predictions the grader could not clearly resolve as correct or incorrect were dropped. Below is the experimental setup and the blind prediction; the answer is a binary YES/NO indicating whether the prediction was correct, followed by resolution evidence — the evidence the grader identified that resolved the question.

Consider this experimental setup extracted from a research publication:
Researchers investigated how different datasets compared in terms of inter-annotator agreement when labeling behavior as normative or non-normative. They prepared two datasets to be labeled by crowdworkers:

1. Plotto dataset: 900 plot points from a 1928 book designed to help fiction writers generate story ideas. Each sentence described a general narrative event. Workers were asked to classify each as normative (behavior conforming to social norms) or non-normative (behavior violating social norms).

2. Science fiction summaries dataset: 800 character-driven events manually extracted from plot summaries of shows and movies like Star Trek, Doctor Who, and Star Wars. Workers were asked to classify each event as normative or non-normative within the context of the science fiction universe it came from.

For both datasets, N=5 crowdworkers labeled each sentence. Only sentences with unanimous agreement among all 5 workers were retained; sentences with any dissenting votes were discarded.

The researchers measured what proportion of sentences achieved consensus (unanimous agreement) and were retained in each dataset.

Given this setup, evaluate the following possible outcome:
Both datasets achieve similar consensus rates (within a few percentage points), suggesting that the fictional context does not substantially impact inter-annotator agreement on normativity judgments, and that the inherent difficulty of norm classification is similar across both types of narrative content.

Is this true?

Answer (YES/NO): NO